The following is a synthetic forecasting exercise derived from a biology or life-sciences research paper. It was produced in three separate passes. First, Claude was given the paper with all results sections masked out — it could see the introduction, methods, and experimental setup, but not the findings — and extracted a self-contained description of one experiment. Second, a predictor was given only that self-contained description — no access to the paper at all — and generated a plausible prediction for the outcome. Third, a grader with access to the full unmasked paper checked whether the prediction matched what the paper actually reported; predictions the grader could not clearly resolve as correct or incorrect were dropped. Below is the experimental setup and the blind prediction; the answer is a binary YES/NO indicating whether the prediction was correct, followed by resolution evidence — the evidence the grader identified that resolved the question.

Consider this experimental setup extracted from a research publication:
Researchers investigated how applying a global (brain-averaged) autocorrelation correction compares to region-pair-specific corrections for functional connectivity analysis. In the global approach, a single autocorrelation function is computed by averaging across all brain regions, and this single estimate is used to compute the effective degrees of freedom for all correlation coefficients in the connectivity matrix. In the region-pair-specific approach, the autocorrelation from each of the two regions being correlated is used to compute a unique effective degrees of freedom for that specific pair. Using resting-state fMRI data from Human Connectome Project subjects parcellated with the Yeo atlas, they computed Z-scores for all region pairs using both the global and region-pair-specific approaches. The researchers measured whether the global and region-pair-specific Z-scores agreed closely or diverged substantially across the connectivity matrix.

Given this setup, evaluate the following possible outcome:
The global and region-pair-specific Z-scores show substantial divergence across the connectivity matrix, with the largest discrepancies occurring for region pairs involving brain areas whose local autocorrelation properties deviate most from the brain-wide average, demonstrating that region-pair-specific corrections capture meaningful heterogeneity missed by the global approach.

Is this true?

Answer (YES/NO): YES